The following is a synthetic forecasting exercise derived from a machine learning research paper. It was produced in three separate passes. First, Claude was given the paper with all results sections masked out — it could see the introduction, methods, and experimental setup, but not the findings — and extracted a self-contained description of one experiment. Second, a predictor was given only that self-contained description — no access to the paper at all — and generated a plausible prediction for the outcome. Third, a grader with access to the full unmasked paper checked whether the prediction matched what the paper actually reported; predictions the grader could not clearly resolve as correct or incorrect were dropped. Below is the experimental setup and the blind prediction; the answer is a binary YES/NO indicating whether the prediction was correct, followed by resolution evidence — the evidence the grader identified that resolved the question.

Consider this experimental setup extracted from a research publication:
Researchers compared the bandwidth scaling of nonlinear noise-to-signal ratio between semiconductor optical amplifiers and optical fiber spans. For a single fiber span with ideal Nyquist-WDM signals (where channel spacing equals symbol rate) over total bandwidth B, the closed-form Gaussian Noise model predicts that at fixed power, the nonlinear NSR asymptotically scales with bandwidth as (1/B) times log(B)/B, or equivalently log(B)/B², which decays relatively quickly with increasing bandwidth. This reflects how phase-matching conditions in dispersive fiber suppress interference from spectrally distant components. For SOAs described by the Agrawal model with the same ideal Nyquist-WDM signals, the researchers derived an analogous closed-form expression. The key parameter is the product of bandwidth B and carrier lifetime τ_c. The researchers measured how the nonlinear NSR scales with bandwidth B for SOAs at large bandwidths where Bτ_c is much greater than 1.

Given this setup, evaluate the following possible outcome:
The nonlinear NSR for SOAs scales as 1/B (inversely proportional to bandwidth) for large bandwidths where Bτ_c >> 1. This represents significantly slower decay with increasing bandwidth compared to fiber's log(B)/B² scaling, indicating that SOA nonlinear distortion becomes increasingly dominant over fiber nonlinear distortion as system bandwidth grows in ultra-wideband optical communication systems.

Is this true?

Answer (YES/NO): YES